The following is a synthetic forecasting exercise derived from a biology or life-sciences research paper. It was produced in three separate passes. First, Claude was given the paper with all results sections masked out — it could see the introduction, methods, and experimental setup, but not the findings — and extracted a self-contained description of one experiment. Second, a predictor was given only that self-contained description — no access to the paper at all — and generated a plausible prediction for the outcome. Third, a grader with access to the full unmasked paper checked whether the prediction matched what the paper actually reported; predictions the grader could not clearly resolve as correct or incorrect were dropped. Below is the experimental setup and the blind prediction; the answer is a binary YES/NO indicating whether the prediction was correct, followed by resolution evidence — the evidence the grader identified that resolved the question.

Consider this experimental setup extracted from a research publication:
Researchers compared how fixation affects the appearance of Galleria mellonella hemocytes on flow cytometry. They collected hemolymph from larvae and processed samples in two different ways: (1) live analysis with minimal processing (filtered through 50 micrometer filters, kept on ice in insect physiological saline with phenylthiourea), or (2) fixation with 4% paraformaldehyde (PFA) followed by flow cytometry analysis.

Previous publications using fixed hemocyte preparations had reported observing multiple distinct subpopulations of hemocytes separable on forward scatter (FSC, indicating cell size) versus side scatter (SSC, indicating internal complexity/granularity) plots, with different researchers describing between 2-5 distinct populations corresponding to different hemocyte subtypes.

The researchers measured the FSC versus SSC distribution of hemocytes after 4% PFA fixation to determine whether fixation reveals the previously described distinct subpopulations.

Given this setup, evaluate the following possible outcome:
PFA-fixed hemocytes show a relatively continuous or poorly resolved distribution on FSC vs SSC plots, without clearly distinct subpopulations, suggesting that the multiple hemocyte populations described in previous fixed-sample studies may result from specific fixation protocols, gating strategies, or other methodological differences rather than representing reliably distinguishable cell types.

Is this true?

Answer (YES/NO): YES